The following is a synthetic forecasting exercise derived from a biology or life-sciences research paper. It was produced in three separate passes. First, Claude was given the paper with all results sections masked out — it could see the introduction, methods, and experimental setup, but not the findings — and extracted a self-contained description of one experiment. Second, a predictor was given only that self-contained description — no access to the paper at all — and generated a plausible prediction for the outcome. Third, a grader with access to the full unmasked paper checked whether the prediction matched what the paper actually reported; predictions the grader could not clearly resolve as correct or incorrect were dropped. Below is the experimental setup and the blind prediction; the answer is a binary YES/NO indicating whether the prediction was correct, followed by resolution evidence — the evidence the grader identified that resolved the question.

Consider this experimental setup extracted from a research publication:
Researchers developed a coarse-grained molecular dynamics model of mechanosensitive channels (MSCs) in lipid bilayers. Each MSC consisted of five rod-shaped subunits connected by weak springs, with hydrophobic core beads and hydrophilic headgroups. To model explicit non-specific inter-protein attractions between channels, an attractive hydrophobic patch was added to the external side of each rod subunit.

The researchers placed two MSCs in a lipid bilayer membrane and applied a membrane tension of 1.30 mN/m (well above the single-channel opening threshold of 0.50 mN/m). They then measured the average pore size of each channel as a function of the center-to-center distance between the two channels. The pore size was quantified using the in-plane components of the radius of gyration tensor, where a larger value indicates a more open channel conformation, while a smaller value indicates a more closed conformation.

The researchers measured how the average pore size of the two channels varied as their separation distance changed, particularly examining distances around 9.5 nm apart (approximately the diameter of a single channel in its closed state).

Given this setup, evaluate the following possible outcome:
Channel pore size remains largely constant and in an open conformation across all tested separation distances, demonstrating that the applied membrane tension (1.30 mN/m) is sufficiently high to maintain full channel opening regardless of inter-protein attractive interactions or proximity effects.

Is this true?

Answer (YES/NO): NO